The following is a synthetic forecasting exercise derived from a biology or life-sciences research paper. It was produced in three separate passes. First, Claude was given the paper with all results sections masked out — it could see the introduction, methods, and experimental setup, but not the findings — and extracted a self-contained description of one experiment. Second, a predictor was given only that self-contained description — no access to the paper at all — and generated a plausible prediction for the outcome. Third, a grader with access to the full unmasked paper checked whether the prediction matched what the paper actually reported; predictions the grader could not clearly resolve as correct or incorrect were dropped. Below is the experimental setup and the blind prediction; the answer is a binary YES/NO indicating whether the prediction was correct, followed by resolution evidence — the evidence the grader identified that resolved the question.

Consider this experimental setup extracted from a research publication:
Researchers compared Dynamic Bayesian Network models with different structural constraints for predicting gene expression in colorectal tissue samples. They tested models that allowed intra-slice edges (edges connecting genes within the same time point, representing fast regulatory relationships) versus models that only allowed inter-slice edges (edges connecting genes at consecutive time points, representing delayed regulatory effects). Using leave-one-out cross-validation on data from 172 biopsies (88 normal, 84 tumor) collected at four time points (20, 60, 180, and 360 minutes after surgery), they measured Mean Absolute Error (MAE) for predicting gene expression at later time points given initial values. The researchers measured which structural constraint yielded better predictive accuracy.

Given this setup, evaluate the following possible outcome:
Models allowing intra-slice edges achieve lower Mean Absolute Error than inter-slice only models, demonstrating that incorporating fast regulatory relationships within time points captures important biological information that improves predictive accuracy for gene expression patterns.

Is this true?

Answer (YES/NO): NO